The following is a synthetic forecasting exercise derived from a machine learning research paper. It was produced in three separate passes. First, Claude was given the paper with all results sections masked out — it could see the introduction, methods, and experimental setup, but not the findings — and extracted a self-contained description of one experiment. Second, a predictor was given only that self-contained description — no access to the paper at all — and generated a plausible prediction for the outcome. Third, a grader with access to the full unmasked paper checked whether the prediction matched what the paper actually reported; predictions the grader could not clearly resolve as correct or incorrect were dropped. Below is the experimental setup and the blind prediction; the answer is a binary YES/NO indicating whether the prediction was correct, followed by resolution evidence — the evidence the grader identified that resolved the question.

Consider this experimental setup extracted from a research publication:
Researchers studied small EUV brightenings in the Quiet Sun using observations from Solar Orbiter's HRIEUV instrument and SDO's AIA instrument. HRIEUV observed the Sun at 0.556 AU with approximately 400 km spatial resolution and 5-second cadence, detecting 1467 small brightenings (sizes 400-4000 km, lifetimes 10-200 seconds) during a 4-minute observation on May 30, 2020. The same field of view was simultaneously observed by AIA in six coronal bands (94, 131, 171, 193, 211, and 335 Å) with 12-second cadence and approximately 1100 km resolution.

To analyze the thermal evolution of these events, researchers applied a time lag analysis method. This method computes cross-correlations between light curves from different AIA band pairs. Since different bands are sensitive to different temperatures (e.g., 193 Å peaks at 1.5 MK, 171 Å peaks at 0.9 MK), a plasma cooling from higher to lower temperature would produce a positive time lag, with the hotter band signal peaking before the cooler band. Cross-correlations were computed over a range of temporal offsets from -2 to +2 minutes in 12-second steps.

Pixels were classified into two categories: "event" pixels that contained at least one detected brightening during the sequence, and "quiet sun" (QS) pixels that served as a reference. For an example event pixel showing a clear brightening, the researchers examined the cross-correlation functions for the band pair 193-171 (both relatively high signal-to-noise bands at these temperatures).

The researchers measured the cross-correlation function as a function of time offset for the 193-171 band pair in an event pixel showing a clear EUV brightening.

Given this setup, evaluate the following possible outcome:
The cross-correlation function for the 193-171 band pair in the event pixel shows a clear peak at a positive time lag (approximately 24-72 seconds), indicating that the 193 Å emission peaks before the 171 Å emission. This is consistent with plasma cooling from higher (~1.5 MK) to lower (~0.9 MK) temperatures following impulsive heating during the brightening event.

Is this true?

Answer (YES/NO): NO